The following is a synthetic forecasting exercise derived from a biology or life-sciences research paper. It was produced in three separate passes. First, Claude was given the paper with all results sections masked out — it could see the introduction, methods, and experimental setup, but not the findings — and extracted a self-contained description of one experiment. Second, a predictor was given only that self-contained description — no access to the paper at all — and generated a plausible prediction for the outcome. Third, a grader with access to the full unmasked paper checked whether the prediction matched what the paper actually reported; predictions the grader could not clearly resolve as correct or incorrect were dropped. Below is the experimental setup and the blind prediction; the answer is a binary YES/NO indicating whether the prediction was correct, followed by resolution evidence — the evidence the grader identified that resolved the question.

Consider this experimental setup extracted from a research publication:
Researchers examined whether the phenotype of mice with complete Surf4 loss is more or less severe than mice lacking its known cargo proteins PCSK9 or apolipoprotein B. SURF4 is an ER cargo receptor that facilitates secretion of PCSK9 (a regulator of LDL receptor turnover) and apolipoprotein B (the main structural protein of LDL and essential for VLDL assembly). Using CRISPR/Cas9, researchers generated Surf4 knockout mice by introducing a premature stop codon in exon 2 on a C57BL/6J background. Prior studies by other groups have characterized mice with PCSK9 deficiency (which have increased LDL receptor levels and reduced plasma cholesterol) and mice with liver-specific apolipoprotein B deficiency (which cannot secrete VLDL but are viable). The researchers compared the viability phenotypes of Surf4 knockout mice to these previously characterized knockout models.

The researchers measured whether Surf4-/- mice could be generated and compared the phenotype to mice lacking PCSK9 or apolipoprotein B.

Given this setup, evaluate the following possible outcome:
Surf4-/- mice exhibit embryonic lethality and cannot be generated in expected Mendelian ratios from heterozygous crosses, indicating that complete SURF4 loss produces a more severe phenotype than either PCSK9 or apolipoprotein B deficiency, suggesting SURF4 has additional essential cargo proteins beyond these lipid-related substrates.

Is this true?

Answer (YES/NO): YES